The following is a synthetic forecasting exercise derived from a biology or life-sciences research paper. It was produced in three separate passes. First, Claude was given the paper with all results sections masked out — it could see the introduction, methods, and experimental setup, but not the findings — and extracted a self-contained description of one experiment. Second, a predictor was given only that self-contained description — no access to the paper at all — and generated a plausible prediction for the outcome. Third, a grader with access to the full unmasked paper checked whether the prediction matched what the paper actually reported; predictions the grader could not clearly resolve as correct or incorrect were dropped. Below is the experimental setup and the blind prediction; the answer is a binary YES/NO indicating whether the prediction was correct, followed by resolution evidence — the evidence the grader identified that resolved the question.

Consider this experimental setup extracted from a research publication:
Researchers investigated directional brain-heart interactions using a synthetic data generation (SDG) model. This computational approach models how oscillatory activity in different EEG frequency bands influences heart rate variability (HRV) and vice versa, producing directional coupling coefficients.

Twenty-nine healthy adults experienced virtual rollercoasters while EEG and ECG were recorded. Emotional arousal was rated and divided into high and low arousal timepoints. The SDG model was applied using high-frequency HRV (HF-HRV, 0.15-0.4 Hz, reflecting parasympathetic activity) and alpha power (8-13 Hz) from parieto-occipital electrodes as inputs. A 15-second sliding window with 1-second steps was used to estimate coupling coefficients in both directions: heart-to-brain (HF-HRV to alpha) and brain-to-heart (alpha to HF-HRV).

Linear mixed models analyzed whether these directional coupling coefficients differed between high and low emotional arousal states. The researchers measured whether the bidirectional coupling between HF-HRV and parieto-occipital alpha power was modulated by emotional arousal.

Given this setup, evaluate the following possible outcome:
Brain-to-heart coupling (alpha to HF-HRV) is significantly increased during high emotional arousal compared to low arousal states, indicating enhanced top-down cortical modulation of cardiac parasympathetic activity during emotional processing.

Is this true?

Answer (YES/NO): NO